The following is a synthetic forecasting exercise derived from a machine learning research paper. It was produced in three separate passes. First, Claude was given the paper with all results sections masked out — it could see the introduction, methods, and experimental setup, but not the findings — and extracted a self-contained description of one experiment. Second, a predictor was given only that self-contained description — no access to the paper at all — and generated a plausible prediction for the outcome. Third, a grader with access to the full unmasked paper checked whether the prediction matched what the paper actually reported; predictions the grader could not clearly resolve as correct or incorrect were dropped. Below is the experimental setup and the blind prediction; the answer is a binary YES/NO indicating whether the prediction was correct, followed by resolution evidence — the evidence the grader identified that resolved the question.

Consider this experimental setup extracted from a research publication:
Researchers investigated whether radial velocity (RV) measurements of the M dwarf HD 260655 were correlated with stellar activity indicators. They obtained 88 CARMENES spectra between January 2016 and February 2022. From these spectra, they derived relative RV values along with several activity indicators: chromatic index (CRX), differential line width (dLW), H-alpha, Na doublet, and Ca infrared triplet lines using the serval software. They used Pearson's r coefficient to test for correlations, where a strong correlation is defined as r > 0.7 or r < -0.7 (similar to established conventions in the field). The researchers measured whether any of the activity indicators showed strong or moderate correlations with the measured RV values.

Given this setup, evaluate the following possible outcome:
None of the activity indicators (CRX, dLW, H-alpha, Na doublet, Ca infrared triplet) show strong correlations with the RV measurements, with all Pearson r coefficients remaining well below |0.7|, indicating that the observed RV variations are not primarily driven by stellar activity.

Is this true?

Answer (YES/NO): YES